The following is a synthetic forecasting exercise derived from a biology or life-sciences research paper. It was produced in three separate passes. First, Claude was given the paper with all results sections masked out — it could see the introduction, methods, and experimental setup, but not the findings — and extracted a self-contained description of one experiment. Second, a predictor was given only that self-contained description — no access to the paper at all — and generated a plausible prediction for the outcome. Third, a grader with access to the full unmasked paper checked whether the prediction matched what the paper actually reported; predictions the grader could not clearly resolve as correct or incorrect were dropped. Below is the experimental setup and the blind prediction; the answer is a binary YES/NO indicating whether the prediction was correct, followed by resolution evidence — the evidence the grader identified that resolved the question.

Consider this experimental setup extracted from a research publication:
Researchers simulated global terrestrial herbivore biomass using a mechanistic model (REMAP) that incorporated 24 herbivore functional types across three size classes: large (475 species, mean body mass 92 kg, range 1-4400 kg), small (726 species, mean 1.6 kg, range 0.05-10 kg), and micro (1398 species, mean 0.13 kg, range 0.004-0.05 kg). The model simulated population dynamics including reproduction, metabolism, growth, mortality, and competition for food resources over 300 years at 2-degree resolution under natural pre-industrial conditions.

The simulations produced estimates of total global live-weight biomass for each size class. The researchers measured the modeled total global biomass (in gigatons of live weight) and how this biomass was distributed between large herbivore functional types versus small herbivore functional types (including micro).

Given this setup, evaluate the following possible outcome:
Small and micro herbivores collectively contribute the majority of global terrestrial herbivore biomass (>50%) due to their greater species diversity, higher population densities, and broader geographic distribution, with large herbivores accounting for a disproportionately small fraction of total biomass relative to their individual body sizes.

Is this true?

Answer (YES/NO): NO